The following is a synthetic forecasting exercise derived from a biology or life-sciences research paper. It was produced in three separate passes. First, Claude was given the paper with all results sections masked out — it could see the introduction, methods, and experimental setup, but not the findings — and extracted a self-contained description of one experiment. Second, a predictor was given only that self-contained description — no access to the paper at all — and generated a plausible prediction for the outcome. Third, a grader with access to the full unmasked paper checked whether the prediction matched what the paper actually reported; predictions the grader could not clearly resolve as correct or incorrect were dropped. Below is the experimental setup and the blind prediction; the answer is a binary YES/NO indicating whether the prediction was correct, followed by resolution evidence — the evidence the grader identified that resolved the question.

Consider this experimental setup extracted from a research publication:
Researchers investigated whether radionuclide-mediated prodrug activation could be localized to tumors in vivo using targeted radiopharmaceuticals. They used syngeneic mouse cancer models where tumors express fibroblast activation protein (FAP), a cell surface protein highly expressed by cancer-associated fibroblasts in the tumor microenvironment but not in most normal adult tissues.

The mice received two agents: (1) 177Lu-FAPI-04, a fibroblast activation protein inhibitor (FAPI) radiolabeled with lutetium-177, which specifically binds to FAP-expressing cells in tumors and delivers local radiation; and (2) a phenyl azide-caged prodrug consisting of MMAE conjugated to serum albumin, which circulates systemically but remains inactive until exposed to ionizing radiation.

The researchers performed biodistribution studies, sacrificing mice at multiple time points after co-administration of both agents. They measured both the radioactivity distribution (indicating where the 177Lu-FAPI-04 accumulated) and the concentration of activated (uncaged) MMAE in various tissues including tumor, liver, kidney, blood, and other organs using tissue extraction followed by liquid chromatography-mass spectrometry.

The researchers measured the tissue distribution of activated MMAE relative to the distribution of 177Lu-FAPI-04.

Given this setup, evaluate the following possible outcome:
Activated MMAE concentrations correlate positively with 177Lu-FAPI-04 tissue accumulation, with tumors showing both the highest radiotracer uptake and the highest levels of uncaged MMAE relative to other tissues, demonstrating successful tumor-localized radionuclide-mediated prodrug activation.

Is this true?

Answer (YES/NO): YES